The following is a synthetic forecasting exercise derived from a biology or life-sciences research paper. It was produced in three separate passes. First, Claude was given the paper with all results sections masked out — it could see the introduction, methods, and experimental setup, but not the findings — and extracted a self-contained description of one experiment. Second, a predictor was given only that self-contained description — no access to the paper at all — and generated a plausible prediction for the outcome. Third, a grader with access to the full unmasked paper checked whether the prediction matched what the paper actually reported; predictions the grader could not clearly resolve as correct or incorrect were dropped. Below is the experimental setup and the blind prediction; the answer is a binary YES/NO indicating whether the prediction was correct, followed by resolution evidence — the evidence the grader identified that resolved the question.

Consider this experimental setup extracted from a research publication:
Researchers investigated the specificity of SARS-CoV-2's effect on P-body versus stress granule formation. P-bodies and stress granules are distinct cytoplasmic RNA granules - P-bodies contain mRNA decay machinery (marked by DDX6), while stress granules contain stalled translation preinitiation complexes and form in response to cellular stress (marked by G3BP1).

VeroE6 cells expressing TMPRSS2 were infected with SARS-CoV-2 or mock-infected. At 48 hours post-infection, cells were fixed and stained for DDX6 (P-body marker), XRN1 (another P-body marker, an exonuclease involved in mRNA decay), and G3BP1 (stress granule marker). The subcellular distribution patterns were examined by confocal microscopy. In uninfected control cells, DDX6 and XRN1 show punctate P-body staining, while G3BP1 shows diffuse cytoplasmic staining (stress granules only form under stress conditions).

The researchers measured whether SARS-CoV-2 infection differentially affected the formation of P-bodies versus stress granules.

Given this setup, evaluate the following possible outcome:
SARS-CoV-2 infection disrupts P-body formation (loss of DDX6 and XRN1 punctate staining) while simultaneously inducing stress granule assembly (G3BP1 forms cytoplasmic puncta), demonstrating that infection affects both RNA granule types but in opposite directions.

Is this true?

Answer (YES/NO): NO